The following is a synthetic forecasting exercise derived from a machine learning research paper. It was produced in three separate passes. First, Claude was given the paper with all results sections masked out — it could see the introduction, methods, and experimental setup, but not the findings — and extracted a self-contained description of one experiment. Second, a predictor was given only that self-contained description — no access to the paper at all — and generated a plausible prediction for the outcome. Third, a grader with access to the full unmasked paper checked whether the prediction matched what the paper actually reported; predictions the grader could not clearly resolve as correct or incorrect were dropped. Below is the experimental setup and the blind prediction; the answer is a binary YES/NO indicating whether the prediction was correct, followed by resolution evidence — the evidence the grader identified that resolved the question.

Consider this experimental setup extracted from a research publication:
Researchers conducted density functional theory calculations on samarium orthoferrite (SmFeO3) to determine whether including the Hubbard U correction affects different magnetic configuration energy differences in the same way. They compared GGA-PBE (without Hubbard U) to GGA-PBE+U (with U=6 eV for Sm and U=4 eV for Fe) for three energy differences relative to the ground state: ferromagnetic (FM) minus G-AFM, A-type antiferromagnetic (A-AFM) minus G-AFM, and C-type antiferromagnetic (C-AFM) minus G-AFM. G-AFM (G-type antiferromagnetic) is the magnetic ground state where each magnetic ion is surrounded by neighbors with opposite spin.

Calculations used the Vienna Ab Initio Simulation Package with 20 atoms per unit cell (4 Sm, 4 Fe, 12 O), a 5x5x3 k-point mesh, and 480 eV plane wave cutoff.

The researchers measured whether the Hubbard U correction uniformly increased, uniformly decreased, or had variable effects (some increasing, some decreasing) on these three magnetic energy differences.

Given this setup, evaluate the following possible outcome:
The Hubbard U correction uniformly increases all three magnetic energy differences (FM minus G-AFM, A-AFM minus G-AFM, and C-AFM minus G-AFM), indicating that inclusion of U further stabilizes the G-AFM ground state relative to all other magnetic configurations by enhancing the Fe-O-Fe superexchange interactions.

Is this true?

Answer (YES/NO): NO